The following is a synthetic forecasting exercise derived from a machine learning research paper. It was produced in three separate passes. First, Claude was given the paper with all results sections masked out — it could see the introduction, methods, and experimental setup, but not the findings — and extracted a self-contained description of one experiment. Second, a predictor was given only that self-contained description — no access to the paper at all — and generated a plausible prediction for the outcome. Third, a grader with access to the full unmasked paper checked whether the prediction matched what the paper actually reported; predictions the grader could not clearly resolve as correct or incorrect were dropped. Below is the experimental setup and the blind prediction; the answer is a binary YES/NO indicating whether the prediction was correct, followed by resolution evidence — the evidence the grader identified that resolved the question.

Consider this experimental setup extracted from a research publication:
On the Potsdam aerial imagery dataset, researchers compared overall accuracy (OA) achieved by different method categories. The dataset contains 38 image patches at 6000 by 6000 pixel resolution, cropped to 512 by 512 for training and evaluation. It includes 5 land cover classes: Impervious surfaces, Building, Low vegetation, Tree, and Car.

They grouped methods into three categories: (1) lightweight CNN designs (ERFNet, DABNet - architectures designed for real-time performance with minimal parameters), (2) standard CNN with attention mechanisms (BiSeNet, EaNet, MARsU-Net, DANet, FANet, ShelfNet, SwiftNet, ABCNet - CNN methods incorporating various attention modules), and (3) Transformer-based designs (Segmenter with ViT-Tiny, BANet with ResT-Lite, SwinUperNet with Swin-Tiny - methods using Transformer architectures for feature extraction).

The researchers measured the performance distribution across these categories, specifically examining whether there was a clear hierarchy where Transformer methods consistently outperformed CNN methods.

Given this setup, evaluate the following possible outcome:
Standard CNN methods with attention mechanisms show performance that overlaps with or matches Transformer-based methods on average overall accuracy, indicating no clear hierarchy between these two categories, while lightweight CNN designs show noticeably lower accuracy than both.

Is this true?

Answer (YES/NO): YES